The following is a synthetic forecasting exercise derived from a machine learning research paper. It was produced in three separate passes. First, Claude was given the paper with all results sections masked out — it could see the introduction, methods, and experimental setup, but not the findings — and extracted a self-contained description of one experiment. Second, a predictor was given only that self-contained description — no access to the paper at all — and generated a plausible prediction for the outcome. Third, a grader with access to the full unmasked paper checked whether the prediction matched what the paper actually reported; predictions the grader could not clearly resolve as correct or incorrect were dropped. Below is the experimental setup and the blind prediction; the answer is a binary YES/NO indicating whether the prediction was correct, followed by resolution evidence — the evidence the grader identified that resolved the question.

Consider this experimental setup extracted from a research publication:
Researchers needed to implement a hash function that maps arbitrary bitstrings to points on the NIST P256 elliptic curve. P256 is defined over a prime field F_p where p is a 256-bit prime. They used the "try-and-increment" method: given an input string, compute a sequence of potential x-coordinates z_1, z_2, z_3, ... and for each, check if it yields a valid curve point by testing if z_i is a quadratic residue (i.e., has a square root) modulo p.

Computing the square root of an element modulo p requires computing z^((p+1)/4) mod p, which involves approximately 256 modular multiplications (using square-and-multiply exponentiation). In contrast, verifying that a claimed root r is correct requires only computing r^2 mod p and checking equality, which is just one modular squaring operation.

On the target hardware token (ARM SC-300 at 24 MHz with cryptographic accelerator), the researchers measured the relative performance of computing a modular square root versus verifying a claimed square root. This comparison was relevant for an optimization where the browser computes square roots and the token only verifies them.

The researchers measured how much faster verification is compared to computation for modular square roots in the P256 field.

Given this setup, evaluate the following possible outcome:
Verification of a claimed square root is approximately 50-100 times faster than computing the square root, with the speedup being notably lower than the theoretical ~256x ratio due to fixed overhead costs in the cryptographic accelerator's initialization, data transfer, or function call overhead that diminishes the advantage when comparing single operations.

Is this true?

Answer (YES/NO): NO